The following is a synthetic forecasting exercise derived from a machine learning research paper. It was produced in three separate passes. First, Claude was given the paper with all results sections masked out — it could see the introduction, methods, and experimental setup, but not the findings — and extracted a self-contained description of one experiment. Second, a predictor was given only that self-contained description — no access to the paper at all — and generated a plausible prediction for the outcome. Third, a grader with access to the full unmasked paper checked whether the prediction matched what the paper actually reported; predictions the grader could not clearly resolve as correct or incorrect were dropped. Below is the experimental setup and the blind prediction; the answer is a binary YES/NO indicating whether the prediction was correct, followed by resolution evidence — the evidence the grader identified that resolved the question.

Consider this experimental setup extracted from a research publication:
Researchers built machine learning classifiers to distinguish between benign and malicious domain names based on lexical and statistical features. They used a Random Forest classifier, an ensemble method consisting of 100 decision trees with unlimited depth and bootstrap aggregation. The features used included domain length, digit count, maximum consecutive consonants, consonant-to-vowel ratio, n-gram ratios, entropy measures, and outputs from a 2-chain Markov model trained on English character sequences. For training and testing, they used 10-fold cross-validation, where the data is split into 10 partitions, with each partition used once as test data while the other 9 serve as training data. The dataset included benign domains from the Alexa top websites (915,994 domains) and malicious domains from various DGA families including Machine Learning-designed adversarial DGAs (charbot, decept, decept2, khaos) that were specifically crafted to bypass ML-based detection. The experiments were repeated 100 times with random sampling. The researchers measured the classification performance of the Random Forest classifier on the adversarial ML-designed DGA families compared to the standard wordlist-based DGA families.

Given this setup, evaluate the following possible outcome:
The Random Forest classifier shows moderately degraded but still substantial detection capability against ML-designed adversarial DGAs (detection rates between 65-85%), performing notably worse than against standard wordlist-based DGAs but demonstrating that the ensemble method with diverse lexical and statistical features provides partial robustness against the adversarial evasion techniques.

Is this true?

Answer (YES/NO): NO